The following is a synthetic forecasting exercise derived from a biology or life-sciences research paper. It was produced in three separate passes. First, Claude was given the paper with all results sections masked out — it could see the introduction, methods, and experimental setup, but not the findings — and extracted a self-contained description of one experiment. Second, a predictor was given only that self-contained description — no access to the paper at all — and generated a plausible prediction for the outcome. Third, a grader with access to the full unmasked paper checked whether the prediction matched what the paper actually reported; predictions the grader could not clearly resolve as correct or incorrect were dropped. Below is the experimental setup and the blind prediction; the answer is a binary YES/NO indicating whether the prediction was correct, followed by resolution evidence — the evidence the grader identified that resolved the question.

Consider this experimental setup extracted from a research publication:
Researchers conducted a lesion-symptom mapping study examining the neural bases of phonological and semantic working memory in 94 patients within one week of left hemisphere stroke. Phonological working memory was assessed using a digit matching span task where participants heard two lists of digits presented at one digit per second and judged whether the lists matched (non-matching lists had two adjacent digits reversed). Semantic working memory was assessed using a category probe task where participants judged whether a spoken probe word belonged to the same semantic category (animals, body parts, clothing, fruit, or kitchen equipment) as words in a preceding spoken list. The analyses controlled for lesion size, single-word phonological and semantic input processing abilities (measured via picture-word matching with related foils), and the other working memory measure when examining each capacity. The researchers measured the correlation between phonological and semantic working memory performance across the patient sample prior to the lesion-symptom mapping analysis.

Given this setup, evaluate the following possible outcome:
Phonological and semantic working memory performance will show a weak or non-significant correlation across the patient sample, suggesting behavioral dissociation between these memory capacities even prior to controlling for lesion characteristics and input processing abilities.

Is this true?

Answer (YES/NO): NO